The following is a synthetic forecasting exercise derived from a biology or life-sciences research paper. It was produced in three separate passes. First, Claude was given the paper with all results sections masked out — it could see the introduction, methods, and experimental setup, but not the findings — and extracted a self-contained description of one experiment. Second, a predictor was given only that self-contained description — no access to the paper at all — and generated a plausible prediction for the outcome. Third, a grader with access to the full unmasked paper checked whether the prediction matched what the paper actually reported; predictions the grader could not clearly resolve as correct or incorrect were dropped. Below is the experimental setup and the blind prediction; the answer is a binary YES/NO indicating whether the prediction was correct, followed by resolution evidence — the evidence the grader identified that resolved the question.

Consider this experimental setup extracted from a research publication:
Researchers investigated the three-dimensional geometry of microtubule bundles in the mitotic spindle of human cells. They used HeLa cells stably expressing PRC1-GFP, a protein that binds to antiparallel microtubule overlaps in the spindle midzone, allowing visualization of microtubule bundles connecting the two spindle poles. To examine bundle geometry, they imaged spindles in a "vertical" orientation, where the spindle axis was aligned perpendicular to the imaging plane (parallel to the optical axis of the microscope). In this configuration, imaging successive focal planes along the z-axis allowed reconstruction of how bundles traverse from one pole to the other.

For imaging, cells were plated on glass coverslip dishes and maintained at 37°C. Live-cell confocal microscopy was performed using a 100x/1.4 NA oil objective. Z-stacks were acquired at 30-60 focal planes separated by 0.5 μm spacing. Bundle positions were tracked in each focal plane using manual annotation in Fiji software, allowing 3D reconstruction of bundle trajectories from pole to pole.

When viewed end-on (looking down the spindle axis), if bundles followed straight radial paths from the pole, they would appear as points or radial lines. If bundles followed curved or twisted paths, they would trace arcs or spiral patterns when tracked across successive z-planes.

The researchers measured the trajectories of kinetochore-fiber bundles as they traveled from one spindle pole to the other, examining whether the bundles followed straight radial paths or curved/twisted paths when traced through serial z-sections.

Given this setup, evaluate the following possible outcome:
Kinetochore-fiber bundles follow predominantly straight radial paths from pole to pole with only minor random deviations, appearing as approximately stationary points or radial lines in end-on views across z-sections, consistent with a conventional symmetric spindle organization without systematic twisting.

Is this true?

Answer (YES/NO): NO